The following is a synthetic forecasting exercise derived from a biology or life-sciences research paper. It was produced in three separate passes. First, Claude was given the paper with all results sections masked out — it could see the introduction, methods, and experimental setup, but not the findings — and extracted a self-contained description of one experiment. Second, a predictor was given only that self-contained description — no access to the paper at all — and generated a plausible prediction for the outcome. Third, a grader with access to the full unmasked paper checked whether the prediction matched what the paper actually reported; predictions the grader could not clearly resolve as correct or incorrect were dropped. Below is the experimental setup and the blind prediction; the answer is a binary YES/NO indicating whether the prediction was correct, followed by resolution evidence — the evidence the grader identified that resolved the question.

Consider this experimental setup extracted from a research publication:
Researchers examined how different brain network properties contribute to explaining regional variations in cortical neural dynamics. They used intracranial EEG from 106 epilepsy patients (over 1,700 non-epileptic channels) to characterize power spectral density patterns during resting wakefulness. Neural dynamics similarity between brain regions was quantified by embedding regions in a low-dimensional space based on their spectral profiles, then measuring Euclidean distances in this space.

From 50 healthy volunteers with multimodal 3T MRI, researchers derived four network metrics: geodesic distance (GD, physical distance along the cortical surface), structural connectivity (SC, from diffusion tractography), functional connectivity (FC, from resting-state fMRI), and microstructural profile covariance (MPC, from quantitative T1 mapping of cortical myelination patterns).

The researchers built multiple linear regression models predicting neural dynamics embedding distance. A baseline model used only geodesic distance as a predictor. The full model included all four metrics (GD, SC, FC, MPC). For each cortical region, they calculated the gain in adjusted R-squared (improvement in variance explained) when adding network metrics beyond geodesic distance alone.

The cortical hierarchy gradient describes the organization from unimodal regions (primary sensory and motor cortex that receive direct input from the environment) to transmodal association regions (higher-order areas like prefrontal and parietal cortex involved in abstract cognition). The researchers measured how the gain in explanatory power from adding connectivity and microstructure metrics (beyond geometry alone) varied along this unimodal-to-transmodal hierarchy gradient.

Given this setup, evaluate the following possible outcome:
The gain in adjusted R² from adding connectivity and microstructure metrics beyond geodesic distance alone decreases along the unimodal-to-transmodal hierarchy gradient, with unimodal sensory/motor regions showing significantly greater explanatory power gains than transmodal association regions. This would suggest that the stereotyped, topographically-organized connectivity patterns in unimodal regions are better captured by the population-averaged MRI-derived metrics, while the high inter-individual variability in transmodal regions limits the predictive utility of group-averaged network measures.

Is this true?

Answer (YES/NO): NO